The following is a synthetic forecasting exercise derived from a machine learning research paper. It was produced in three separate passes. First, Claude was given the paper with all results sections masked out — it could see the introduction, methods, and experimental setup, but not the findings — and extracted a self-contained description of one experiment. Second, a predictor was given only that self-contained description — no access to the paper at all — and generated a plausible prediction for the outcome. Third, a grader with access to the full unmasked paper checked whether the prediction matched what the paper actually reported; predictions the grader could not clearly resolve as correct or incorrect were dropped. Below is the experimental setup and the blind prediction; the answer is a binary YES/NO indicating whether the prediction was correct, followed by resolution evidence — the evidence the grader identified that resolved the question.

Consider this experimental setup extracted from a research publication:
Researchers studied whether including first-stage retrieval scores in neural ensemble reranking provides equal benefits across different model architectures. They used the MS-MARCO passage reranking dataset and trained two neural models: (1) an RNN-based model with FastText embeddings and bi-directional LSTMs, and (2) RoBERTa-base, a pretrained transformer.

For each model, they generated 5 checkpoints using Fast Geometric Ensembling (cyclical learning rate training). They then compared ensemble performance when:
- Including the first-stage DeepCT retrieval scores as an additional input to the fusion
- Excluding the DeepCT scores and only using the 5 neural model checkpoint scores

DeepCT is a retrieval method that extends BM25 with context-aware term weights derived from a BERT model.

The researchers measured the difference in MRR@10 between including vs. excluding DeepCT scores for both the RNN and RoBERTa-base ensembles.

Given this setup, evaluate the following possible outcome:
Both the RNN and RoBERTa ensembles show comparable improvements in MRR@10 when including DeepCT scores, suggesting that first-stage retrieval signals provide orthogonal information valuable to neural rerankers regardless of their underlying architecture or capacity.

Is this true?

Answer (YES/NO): NO